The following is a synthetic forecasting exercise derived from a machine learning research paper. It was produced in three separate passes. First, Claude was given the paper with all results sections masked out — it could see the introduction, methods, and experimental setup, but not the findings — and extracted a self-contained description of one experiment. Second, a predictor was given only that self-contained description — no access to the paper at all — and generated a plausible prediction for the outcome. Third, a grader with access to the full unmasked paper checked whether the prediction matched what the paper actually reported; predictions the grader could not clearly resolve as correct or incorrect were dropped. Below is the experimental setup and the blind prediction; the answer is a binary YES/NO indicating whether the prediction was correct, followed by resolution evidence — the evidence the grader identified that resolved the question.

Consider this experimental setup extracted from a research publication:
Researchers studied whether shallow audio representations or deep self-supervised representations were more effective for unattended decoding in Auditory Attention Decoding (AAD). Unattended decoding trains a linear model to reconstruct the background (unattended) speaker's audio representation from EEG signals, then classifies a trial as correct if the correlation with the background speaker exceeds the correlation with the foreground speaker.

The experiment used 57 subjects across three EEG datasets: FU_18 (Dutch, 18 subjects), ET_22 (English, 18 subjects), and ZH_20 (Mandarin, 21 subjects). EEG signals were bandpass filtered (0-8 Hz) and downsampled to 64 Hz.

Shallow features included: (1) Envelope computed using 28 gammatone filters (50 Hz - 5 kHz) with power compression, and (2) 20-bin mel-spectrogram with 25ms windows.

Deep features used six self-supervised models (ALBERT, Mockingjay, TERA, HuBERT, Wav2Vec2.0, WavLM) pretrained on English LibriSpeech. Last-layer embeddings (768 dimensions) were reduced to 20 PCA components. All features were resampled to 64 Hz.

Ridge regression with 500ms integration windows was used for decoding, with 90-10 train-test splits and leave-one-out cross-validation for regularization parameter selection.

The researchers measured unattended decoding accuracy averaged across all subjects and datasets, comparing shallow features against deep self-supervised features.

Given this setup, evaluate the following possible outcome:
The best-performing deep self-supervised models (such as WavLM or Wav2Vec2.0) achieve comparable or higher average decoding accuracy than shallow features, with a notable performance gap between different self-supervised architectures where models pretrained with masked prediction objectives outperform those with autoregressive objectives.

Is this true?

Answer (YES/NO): NO